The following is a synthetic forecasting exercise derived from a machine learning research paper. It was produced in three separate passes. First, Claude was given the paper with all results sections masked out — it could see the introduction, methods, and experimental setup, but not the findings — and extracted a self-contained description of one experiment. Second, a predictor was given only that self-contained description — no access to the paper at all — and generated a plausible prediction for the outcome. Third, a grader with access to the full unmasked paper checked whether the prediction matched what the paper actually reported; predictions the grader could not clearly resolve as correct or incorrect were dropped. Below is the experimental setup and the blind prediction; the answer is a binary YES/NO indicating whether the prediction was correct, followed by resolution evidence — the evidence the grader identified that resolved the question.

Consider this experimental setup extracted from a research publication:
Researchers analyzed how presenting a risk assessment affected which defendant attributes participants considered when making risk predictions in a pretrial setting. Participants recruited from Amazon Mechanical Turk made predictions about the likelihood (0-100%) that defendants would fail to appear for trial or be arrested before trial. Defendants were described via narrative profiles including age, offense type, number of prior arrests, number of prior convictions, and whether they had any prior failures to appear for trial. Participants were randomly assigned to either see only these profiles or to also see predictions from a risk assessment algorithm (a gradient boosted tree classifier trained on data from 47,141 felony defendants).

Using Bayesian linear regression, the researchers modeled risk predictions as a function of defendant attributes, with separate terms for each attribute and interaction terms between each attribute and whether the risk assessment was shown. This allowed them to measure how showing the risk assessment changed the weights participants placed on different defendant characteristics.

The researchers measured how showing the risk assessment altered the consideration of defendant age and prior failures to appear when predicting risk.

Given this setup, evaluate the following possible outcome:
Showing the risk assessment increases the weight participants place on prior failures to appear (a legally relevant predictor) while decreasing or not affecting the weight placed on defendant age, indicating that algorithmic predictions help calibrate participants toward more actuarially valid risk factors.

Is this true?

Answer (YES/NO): NO